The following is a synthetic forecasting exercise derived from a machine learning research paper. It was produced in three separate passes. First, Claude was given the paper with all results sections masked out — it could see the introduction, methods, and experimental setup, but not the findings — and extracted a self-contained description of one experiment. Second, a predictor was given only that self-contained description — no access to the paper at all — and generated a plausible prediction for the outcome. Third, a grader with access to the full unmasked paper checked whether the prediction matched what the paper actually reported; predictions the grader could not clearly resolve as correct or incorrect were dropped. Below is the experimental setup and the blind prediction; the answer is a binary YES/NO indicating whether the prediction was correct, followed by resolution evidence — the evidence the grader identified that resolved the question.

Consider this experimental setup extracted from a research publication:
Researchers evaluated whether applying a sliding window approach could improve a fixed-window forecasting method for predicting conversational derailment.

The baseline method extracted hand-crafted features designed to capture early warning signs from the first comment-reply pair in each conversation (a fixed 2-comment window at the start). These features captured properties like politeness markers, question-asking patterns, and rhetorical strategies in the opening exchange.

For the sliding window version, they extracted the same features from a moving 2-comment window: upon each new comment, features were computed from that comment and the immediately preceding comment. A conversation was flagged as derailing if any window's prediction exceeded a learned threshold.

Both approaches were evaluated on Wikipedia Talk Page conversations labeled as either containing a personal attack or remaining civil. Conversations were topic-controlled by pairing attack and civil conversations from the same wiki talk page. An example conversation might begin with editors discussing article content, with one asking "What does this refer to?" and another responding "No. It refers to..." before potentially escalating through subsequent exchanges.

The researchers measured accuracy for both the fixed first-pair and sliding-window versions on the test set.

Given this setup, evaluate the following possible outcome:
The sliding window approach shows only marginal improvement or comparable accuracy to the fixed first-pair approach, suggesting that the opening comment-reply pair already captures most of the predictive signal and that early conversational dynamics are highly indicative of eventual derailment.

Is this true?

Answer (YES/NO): NO